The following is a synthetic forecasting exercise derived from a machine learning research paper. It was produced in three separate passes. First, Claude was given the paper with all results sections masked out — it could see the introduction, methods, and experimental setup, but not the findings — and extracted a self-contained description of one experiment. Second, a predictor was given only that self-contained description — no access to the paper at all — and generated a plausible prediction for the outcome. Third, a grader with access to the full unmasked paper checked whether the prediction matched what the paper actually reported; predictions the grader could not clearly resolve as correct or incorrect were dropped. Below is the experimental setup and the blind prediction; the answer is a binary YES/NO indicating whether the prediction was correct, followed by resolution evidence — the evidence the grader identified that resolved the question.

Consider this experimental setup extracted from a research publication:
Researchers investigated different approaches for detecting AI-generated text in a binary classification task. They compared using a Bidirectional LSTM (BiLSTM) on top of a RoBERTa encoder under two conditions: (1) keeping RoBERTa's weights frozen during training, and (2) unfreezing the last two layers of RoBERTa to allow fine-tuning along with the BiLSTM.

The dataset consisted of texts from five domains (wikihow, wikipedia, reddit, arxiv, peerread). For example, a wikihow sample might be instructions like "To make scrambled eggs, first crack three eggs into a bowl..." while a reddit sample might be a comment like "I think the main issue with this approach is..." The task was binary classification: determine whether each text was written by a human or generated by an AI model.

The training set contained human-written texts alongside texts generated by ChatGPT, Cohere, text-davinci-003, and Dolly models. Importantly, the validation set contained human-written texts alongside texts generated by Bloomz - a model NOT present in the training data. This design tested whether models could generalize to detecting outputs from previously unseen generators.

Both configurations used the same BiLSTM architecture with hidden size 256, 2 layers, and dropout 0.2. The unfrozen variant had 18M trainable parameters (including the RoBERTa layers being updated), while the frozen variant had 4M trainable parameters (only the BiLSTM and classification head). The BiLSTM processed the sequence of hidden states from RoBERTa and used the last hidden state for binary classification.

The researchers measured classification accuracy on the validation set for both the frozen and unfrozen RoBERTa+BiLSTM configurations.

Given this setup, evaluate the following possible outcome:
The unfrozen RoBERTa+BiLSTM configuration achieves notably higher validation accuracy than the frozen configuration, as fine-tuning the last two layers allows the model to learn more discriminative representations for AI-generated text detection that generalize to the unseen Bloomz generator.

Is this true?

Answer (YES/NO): NO